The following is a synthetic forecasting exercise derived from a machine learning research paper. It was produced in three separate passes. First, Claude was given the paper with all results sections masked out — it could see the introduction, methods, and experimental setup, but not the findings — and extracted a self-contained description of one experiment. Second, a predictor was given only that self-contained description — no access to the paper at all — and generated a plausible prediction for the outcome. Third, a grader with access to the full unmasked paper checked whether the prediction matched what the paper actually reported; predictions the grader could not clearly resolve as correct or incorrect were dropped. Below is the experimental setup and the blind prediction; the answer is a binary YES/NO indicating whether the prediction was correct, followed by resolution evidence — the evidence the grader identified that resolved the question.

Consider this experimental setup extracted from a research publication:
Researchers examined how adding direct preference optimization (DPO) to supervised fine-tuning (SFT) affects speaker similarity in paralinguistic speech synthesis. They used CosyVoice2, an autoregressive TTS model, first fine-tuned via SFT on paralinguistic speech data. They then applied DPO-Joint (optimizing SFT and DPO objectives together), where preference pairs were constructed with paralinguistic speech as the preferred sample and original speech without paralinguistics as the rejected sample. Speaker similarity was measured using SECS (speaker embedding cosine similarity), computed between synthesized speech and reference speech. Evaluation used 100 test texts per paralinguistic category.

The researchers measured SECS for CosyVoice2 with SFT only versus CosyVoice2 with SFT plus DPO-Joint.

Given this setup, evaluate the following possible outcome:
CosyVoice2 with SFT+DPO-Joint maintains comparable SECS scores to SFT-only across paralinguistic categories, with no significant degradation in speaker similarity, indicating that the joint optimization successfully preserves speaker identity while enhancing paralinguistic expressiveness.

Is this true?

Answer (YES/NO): YES